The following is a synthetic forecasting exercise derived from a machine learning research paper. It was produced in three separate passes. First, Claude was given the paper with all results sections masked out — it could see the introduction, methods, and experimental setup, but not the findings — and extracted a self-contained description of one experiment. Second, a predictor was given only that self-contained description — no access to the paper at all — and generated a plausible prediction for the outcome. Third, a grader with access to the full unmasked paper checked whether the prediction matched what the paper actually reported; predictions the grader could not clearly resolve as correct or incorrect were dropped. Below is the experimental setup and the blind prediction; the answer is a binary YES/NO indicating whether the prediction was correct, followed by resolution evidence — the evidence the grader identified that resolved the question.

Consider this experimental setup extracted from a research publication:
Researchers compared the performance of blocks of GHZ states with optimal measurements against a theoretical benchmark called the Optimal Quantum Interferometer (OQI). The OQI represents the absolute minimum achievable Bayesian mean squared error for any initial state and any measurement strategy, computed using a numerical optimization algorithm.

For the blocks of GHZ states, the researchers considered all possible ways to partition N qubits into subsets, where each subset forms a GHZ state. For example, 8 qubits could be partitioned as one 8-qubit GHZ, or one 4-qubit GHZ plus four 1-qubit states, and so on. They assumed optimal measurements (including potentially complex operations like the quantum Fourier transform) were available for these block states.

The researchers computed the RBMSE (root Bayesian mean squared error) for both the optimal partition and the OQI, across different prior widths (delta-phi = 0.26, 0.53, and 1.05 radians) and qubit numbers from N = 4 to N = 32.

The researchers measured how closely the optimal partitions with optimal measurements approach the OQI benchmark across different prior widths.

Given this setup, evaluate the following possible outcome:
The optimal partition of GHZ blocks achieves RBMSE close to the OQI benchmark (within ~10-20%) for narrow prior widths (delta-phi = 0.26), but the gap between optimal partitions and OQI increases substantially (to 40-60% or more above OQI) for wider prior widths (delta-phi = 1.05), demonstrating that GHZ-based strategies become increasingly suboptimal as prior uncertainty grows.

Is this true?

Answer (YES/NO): NO